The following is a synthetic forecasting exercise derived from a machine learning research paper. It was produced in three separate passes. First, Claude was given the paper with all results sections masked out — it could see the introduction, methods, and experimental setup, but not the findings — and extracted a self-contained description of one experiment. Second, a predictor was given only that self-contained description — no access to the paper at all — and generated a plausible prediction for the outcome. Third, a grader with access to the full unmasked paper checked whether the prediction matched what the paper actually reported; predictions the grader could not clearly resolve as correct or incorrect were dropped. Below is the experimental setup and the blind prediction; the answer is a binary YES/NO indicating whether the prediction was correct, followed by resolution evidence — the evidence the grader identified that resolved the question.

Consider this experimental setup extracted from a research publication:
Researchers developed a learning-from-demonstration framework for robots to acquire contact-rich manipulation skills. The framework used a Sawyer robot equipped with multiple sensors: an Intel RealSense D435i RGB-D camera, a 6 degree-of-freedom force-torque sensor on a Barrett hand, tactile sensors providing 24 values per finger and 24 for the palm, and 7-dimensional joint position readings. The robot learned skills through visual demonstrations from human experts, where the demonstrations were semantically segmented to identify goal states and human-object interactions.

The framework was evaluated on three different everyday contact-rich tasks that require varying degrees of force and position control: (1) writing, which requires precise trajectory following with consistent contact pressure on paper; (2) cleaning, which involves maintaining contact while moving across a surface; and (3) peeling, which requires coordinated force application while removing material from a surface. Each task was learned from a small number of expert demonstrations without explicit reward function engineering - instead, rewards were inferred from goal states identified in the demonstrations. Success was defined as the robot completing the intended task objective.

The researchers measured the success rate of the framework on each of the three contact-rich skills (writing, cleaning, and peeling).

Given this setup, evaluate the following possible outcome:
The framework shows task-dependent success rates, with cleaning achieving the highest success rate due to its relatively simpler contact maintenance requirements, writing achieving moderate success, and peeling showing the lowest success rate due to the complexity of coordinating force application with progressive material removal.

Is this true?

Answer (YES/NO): NO